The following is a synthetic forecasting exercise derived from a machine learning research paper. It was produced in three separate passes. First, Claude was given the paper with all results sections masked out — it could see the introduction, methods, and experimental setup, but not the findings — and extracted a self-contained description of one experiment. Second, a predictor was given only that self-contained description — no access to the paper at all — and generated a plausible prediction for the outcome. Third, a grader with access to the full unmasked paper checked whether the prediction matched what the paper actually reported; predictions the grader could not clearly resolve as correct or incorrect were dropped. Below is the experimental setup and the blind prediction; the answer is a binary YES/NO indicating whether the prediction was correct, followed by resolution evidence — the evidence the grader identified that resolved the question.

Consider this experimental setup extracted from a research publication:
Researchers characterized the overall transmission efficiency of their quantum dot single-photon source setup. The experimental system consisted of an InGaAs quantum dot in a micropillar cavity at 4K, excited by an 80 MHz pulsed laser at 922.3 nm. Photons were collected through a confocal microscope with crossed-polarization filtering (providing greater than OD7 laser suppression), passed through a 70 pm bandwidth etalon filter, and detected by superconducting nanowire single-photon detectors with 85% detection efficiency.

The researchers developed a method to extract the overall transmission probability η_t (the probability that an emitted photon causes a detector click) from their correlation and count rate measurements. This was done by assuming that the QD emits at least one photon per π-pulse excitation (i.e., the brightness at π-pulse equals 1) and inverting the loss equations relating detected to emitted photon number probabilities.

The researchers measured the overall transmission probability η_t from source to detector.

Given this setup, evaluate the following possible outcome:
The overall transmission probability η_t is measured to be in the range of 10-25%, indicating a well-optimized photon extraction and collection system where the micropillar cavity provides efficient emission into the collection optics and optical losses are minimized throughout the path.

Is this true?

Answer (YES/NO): YES